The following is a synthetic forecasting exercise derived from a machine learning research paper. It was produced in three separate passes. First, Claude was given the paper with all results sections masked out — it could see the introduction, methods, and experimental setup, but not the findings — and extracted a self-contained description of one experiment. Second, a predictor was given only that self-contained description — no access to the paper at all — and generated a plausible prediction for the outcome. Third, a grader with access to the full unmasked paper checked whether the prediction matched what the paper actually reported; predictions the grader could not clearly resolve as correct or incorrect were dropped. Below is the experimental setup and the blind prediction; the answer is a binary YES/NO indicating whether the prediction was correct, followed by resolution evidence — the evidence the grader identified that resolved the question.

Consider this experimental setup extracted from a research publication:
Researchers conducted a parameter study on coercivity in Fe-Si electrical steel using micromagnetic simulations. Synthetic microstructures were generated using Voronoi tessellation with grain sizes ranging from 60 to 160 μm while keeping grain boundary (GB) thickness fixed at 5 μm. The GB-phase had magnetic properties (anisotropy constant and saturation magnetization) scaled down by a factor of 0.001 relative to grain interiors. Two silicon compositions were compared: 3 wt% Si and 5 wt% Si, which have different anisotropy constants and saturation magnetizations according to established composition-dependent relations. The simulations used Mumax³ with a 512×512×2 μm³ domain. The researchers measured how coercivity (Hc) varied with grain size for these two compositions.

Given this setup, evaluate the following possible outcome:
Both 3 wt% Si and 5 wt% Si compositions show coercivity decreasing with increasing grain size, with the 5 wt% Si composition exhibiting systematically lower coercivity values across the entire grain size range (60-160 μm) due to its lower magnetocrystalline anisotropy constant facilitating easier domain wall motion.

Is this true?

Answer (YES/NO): NO